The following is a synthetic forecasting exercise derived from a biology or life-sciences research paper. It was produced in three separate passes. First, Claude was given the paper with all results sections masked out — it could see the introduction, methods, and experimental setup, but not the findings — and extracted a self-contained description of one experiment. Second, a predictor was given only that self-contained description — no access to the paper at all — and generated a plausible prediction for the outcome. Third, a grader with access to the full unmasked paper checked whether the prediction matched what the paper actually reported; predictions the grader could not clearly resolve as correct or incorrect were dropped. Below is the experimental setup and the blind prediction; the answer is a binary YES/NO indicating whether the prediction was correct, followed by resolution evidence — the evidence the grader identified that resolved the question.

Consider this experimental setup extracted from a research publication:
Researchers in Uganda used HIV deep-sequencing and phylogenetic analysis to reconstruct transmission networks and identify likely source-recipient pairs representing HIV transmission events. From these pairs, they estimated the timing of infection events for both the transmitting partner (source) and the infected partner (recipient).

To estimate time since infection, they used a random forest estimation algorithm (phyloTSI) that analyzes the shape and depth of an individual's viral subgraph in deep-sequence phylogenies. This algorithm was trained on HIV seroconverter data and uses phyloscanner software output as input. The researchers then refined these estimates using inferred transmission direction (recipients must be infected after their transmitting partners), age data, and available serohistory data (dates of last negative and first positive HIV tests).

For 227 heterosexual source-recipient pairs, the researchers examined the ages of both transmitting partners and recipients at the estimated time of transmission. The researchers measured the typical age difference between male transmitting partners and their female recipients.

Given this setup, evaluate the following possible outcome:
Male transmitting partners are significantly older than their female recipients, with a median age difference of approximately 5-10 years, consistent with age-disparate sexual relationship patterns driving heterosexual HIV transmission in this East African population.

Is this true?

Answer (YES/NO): YES